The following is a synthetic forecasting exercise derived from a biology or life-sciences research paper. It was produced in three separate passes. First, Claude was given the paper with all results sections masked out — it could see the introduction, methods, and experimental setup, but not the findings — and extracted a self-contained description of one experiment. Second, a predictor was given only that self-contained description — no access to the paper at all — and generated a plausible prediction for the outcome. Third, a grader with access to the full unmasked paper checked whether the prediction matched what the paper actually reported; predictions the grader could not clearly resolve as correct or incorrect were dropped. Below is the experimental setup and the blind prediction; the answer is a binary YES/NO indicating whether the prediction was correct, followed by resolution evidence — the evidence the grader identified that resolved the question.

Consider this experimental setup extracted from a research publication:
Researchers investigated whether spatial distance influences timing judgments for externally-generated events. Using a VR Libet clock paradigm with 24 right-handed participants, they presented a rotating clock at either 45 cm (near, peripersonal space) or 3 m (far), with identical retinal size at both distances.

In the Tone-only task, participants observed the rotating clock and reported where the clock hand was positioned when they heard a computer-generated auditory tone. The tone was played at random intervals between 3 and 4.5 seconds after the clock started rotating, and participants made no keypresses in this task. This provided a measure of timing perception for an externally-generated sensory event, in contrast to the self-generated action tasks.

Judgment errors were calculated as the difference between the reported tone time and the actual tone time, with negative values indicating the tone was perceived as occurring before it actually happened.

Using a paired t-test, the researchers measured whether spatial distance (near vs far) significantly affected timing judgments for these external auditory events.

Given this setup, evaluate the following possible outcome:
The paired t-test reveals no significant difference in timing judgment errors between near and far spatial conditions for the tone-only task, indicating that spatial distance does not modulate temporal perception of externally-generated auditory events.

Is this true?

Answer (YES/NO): YES